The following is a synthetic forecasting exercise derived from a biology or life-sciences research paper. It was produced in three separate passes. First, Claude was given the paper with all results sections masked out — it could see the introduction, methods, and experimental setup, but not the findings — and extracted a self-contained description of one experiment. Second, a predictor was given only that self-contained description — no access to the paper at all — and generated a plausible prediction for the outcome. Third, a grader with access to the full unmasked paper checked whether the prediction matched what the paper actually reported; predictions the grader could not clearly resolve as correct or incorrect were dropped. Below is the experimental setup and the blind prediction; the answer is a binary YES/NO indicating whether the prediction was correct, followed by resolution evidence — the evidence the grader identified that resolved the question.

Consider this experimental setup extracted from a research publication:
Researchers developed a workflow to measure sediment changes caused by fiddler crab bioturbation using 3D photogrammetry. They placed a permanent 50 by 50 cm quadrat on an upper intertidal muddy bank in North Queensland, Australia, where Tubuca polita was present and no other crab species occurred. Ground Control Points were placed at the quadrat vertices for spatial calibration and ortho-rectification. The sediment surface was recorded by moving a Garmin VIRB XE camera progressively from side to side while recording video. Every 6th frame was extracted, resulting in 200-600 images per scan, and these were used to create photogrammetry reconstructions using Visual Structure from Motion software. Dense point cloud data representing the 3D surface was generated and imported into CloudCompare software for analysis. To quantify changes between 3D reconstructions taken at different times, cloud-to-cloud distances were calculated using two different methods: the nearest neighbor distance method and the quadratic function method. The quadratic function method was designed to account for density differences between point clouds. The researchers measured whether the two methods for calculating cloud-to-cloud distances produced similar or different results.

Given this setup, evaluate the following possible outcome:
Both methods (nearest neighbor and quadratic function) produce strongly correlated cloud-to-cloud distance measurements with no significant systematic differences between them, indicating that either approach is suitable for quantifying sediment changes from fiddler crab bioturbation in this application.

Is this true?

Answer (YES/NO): YES